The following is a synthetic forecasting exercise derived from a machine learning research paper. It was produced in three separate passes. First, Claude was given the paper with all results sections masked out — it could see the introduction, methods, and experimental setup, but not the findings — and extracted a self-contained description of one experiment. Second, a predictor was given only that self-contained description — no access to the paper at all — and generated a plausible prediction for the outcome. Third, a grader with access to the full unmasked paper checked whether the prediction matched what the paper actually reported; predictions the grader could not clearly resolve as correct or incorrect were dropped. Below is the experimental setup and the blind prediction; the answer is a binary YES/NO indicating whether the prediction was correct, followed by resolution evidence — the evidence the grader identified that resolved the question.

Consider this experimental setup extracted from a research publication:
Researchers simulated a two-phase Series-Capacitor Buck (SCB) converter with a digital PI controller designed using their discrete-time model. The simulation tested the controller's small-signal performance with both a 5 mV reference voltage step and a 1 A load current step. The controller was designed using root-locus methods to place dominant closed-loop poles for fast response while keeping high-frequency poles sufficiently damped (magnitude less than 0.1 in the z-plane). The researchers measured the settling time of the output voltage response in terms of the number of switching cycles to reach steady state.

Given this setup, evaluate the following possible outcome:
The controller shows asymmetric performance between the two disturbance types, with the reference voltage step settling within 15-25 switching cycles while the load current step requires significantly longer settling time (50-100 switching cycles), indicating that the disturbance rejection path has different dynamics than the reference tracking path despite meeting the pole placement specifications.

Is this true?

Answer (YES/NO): NO